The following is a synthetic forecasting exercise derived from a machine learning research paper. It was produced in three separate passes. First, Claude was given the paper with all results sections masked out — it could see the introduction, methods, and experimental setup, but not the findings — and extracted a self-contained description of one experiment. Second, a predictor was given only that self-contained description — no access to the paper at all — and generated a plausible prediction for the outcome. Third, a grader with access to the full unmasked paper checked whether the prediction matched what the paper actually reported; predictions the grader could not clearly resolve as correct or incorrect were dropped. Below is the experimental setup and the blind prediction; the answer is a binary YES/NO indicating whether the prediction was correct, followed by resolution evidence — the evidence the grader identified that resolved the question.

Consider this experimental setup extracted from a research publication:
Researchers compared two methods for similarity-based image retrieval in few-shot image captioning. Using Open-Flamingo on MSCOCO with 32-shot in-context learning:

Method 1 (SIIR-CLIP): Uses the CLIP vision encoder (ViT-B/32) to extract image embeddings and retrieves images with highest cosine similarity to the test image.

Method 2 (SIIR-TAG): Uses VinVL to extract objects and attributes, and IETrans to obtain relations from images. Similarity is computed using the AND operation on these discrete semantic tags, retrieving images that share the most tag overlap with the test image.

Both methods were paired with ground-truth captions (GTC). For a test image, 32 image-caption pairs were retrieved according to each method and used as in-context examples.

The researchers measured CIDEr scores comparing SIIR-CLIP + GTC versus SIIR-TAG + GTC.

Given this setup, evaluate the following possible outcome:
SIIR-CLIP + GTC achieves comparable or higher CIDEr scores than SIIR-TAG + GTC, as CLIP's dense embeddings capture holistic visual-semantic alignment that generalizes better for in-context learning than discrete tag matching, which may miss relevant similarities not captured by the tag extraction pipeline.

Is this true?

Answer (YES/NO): YES